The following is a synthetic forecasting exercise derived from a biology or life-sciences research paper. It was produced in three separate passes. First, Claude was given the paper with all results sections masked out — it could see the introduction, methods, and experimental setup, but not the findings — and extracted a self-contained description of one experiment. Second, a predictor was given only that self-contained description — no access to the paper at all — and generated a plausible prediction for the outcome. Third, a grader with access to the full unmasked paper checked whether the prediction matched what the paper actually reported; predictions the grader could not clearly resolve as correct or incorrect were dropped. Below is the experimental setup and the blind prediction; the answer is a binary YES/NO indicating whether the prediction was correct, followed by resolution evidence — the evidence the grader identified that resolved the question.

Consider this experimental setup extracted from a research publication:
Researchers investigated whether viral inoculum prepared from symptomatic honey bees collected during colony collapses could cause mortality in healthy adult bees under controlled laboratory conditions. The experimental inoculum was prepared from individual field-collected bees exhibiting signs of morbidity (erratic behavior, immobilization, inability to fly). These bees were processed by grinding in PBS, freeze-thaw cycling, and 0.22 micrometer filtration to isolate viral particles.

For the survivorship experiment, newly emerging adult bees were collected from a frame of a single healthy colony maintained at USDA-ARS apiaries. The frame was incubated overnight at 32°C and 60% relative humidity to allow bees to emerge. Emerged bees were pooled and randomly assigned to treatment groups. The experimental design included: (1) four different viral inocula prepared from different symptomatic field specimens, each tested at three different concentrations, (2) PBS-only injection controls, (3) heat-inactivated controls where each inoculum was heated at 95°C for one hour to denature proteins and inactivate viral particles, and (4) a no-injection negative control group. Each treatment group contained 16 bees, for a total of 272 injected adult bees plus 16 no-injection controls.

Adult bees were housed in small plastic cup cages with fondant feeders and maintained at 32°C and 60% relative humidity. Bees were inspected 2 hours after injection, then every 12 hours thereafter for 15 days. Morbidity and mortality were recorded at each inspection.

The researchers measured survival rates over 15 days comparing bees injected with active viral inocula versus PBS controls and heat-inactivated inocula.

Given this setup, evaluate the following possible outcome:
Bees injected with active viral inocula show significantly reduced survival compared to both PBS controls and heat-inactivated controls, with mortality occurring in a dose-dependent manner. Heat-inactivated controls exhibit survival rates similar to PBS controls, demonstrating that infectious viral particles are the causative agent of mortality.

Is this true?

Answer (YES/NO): YES